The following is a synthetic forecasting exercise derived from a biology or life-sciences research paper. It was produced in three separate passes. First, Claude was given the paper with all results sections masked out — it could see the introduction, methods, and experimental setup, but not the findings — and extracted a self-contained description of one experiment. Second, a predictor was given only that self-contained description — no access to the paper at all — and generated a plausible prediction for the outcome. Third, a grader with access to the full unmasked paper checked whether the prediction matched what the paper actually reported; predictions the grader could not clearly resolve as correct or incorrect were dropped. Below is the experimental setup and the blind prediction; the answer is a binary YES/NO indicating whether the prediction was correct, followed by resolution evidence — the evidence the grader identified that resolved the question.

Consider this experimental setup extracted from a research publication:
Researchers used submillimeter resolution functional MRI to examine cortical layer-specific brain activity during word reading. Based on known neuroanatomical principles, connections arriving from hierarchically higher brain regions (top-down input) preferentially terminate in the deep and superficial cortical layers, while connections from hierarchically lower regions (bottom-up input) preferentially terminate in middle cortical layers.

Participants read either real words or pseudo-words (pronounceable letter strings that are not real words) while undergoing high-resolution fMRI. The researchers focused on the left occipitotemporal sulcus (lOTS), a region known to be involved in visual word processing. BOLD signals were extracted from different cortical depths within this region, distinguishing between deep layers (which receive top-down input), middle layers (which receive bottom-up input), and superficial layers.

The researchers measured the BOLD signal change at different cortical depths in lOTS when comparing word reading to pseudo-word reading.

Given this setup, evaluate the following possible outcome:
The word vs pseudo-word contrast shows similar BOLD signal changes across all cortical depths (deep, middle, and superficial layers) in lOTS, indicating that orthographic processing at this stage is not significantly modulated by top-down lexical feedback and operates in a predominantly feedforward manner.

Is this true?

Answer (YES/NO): NO